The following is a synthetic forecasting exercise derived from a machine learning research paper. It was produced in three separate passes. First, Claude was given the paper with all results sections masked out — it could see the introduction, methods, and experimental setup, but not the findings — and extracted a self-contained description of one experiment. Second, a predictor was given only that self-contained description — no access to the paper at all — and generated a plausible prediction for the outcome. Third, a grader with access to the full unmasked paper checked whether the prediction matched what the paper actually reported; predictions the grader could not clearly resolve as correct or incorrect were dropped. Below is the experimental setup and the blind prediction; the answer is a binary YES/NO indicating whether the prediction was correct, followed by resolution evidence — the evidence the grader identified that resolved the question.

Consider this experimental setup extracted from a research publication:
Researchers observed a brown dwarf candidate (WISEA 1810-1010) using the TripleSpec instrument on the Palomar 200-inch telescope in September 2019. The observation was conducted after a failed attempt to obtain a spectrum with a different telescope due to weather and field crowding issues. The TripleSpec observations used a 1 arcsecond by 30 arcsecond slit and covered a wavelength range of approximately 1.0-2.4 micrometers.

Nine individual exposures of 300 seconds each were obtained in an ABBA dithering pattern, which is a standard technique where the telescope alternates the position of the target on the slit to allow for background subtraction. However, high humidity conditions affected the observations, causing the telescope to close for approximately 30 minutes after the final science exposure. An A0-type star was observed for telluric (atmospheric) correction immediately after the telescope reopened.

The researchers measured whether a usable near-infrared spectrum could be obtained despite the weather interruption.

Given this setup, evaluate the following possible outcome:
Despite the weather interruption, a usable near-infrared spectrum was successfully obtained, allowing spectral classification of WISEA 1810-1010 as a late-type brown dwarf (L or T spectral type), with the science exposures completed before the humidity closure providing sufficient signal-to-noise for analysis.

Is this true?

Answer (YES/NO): YES